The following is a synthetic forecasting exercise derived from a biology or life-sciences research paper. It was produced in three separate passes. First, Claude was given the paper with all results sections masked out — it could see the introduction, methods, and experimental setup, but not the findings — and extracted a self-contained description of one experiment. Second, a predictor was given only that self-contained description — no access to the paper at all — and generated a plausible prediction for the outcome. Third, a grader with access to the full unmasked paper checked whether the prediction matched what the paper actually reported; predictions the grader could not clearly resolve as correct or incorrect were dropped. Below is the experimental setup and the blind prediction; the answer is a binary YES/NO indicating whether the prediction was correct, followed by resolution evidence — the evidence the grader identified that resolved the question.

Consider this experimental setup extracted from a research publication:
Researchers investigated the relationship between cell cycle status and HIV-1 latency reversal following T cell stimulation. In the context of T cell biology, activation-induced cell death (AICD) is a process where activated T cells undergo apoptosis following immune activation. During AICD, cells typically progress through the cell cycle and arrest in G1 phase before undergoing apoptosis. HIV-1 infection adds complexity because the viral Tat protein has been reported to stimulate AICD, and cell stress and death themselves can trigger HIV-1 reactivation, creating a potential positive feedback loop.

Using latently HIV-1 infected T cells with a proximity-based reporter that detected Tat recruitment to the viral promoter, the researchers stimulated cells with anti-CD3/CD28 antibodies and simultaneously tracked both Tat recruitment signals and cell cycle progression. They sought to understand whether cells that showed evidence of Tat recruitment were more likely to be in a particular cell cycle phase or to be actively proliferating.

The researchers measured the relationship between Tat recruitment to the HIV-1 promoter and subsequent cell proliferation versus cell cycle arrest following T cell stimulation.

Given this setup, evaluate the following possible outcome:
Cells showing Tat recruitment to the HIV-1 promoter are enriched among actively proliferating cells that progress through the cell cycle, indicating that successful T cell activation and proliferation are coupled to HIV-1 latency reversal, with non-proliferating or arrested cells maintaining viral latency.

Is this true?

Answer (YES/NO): NO